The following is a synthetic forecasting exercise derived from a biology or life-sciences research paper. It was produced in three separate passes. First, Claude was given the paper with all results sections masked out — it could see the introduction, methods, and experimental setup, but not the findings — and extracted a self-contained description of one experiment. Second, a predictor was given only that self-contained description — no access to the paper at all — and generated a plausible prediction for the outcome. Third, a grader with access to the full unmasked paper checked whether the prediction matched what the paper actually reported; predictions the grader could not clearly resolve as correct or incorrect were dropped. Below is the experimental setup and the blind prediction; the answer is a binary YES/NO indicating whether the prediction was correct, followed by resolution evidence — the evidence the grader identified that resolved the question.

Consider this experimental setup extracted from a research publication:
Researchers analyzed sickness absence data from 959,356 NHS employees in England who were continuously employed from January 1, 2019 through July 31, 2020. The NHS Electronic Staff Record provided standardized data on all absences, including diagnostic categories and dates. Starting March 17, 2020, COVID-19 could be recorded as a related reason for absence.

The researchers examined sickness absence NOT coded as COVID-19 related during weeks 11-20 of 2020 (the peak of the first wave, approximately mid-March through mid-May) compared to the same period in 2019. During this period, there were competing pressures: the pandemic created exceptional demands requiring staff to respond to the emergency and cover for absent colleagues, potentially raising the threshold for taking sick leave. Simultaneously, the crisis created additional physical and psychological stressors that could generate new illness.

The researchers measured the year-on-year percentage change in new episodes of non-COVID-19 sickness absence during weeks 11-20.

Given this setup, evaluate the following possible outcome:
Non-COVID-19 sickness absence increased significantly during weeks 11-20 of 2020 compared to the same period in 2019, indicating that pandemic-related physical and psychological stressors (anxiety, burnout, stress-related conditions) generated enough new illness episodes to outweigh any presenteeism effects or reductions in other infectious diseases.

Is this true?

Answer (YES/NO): NO